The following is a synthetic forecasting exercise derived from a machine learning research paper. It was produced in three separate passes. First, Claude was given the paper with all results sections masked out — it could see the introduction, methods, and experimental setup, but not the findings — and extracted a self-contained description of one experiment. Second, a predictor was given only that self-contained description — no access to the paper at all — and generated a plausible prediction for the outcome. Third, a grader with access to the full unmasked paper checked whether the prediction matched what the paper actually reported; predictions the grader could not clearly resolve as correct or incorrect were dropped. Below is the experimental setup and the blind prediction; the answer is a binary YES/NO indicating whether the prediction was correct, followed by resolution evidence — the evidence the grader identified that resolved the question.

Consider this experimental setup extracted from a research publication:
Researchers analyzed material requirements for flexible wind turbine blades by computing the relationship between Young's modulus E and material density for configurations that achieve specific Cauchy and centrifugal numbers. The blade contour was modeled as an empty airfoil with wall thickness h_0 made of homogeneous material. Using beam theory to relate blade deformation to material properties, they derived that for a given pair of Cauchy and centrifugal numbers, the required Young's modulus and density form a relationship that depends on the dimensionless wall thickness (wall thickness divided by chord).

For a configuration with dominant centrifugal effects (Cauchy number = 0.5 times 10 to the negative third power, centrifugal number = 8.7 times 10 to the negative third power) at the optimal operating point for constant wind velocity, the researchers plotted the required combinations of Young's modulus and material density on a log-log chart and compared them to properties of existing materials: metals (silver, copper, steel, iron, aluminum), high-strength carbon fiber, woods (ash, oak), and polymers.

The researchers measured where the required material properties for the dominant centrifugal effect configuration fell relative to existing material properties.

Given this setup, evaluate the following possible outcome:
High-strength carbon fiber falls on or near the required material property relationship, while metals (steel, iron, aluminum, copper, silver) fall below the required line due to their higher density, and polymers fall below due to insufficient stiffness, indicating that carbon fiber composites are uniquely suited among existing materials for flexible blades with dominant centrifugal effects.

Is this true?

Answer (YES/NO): NO